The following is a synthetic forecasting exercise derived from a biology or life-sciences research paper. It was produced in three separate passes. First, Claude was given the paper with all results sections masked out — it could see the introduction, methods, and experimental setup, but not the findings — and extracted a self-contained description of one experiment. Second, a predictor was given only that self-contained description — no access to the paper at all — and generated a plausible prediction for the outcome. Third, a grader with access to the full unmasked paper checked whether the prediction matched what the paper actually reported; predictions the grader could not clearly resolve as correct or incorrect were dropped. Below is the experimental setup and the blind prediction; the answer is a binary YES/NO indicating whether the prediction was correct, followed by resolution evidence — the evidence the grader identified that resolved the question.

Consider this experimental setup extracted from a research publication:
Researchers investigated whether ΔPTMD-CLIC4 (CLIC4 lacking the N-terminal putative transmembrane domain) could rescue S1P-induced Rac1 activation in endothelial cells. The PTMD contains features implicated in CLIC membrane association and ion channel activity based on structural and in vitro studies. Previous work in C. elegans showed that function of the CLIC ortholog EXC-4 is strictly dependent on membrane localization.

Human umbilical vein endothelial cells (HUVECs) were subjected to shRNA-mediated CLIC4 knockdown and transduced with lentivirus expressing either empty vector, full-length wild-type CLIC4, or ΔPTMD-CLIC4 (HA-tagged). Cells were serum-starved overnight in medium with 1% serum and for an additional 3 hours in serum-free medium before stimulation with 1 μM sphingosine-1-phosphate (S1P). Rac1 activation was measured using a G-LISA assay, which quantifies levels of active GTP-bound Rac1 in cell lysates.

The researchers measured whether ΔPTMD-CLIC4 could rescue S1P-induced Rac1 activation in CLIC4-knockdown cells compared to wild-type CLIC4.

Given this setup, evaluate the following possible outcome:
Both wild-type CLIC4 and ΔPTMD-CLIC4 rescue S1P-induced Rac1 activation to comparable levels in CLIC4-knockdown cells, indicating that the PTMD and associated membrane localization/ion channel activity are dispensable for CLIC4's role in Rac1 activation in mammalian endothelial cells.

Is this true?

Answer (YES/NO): NO